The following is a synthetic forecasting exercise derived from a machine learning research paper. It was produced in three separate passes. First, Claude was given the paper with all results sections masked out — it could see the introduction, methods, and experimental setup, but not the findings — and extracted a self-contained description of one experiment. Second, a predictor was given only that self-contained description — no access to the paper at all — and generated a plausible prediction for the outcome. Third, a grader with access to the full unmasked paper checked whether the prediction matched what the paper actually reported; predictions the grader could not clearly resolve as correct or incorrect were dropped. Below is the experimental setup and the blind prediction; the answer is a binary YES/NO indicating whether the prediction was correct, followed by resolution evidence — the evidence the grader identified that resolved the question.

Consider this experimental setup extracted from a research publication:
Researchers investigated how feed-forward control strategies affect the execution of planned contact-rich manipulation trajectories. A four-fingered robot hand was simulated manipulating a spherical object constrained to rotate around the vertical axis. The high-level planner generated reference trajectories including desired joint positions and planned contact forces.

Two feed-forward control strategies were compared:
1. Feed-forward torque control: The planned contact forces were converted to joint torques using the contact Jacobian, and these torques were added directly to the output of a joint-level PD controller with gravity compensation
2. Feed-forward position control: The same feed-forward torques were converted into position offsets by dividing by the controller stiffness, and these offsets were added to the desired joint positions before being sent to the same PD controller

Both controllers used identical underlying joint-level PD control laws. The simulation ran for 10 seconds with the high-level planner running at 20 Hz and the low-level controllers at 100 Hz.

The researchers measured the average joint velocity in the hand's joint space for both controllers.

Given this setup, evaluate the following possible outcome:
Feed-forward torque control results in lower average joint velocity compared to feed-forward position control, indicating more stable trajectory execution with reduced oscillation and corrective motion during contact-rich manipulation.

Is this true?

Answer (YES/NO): NO